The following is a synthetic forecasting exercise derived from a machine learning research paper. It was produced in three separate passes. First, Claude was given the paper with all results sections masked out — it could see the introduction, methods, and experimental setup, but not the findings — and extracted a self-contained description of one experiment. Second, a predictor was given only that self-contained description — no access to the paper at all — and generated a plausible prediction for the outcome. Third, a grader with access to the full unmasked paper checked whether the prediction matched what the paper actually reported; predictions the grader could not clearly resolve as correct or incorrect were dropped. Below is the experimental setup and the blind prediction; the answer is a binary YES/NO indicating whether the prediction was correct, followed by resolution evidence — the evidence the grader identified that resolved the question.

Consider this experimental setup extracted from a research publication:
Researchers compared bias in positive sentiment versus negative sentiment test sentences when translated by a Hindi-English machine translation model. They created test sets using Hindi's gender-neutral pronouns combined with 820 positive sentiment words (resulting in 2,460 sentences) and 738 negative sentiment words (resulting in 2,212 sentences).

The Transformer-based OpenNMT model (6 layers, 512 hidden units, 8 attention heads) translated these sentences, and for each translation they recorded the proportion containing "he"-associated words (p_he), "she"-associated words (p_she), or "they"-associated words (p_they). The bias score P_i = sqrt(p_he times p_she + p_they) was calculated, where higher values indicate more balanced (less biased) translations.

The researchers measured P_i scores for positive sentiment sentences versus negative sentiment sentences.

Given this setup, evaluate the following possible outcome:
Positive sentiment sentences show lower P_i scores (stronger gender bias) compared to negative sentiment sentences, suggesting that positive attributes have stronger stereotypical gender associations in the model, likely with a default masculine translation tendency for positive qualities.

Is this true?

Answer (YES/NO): YES